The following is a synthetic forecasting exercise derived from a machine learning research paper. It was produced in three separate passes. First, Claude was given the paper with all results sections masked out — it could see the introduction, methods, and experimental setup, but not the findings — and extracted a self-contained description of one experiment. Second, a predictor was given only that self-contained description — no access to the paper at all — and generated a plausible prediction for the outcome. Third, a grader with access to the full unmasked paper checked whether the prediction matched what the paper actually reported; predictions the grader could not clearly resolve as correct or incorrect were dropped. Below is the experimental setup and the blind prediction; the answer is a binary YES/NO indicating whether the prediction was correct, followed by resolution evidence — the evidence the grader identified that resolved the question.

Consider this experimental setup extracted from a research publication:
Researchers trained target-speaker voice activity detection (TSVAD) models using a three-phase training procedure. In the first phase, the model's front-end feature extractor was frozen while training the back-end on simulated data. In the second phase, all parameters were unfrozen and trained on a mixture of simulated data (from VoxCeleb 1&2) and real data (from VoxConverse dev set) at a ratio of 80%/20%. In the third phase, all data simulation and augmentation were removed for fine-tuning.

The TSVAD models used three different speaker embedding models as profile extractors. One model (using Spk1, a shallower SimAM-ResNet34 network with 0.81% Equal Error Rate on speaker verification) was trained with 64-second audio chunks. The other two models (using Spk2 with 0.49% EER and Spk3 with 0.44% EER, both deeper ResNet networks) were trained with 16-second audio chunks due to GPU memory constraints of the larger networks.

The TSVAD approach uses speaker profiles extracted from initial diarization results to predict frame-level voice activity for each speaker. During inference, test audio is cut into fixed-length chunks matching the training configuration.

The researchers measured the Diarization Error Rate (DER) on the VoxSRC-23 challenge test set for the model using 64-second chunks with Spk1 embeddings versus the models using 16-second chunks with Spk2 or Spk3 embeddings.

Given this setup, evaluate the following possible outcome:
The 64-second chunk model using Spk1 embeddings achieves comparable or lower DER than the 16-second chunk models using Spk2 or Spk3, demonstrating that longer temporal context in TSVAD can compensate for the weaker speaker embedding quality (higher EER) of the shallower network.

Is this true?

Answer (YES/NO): YES